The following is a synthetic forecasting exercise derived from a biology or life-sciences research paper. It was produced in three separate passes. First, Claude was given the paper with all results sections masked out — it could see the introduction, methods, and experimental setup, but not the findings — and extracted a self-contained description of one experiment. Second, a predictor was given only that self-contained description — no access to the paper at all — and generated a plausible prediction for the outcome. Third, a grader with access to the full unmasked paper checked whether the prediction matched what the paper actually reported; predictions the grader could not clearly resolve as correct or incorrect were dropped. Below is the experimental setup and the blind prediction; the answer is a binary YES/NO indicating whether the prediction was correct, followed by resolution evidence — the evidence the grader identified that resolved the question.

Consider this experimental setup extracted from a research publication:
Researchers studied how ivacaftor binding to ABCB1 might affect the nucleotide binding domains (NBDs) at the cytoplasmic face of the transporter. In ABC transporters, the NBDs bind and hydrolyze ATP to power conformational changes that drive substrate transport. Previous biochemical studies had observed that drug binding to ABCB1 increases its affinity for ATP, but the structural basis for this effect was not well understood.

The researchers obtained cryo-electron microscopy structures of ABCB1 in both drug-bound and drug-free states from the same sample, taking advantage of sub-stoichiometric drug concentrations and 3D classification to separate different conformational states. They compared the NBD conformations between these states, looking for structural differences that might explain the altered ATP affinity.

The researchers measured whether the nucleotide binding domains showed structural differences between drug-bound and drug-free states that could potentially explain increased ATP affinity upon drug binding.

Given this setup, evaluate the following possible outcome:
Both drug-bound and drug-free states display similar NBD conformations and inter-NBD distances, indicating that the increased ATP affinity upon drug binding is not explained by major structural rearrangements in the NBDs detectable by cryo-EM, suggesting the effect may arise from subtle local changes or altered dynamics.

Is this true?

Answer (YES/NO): NO